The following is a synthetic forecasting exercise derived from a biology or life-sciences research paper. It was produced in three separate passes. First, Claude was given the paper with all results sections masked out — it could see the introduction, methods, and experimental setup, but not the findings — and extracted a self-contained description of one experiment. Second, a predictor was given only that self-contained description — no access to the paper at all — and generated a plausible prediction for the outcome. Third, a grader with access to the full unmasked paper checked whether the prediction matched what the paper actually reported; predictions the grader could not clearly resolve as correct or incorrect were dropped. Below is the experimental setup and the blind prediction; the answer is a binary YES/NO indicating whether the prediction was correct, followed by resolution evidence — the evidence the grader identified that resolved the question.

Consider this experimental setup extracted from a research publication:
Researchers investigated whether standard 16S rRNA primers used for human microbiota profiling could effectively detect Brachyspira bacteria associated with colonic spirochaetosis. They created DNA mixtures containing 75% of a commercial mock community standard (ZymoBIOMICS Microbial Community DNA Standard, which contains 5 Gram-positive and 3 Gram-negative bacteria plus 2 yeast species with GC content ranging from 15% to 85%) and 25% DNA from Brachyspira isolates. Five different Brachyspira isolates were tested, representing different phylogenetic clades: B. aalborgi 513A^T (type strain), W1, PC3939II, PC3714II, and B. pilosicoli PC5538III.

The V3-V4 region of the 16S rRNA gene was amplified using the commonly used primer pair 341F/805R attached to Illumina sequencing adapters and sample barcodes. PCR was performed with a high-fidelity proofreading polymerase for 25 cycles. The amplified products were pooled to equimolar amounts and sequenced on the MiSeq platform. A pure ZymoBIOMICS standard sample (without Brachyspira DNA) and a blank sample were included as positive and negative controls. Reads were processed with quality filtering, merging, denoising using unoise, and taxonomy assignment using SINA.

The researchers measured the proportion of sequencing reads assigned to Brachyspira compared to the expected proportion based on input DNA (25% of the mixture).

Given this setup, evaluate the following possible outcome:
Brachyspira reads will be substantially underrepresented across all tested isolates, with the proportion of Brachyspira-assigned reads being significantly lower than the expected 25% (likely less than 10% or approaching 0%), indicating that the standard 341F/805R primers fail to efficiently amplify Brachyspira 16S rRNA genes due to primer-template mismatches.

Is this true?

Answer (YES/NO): YES